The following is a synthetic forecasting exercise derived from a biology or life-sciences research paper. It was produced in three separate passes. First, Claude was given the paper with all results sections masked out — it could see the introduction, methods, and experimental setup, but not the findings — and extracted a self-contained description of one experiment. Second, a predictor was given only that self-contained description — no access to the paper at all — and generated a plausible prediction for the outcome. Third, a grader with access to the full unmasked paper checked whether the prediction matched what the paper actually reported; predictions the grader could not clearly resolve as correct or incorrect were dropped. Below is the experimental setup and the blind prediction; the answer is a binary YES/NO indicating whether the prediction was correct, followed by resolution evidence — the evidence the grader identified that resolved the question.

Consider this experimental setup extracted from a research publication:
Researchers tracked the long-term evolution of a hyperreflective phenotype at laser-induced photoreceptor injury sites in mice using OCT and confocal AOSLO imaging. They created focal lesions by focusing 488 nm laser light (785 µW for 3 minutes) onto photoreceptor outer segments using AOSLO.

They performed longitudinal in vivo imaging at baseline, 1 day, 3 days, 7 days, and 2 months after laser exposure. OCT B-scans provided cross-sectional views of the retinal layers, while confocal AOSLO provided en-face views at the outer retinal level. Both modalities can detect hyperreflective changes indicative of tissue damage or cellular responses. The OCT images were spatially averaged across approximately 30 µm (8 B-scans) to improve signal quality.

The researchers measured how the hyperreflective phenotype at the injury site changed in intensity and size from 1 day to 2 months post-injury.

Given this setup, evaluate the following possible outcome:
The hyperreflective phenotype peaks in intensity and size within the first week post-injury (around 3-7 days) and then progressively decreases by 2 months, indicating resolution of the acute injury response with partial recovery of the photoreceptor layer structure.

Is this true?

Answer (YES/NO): NO